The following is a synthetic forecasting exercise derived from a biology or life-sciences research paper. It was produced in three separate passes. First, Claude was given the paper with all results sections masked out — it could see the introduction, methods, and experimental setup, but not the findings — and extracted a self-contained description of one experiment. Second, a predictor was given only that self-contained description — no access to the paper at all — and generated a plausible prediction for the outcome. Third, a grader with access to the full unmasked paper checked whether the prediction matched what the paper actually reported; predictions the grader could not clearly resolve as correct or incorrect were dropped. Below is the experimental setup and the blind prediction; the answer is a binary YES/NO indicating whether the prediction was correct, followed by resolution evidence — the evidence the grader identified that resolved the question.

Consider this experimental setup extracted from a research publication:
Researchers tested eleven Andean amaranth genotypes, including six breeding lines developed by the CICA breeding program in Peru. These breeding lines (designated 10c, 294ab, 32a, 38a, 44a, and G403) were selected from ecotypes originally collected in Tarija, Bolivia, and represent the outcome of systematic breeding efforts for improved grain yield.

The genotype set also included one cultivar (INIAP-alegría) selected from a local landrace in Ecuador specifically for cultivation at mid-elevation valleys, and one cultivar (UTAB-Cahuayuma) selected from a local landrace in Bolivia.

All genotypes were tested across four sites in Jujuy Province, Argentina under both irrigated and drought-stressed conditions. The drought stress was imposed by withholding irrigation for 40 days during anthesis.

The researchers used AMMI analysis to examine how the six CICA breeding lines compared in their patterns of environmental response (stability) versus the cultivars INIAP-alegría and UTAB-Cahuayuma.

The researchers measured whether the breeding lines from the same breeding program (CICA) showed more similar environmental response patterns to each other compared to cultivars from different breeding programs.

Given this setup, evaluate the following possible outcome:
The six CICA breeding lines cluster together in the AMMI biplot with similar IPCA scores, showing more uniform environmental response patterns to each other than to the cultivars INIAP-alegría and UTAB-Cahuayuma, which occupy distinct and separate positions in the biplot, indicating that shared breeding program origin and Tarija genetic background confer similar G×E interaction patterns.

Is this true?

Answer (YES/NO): NO